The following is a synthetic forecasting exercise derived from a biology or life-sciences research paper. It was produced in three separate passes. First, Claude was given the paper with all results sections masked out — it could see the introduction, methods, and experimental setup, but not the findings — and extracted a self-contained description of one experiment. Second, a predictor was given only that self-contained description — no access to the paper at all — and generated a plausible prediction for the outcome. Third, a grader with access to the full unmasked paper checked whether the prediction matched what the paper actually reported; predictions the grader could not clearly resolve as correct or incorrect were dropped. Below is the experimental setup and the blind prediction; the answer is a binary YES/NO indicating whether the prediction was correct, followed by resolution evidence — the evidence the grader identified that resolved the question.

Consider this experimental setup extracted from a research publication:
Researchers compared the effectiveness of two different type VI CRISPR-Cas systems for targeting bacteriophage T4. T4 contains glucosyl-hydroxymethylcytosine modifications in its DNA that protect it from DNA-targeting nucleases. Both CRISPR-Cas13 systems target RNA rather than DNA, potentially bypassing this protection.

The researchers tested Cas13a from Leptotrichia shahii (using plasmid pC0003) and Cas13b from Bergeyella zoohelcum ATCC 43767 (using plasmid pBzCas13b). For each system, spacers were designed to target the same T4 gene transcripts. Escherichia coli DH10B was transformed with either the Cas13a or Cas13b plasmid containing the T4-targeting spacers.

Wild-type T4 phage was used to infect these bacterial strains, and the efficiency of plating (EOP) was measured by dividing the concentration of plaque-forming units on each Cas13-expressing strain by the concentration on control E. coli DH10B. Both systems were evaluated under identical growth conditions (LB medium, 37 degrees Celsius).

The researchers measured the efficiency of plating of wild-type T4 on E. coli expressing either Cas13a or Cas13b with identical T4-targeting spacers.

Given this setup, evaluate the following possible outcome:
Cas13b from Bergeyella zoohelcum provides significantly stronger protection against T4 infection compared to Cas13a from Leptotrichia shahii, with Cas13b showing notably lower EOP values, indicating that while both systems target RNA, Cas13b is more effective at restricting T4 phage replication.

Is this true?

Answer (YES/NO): YES